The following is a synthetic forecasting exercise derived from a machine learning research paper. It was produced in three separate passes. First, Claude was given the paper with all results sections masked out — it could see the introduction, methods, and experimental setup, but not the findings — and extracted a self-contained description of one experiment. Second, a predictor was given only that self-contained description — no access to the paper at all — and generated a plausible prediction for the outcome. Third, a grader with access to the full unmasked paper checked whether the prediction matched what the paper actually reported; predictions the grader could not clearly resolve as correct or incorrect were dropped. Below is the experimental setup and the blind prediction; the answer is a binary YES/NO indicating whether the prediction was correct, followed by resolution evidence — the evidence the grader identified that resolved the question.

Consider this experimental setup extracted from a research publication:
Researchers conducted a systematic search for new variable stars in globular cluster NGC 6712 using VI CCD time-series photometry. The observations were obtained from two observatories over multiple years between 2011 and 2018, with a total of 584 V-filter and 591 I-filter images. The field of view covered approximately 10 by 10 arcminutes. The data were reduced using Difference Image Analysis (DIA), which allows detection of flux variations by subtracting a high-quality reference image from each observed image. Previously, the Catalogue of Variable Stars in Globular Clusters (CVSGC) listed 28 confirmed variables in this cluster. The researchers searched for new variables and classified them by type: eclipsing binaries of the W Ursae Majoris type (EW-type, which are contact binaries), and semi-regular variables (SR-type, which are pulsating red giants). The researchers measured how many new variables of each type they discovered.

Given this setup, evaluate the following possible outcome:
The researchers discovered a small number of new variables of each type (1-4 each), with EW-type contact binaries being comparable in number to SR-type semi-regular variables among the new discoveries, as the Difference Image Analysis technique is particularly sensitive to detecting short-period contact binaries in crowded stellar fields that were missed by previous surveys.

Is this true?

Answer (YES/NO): NO